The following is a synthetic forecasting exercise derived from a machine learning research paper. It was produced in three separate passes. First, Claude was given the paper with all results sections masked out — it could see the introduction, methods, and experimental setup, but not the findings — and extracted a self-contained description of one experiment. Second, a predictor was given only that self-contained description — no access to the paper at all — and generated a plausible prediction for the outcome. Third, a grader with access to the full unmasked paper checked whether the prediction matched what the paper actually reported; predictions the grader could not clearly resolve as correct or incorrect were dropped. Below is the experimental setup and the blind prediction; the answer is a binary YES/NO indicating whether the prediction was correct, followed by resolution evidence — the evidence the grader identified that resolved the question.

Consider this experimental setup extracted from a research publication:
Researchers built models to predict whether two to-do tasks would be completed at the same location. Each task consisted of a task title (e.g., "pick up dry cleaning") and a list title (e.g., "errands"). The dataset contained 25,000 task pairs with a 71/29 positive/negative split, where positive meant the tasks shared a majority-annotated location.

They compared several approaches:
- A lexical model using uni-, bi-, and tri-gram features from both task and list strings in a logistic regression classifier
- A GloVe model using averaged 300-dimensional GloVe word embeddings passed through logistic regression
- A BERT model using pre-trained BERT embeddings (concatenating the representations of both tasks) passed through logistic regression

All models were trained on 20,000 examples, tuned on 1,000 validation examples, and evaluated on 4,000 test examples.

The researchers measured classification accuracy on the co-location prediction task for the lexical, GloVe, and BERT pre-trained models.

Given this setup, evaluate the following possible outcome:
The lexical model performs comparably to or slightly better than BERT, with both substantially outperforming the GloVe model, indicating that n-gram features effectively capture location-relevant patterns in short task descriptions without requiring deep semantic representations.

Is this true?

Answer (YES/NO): NO